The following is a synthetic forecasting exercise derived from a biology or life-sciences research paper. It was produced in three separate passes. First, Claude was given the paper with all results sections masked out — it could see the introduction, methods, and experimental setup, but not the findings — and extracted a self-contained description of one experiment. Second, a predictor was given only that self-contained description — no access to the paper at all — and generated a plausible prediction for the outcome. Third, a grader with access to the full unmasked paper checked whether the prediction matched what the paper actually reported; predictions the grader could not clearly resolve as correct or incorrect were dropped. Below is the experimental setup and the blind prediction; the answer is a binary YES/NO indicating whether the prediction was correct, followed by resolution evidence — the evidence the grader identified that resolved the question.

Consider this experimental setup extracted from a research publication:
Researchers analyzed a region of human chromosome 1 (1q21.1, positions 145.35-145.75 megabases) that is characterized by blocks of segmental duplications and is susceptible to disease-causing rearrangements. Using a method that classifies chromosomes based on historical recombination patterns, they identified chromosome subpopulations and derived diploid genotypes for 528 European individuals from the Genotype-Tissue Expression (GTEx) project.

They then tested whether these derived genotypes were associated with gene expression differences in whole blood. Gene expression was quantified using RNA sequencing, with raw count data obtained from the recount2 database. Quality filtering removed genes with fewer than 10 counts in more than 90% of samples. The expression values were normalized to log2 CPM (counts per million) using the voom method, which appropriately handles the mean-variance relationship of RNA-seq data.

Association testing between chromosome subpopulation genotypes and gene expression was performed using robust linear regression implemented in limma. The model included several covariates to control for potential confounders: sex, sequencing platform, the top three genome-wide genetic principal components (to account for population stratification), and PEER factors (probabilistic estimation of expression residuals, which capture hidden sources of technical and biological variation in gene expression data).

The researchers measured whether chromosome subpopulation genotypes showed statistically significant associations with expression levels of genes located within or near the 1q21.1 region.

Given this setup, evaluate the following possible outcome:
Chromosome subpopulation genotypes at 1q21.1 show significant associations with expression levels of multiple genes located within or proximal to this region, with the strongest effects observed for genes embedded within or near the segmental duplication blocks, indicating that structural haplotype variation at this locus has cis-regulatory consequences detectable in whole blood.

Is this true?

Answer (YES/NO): NO